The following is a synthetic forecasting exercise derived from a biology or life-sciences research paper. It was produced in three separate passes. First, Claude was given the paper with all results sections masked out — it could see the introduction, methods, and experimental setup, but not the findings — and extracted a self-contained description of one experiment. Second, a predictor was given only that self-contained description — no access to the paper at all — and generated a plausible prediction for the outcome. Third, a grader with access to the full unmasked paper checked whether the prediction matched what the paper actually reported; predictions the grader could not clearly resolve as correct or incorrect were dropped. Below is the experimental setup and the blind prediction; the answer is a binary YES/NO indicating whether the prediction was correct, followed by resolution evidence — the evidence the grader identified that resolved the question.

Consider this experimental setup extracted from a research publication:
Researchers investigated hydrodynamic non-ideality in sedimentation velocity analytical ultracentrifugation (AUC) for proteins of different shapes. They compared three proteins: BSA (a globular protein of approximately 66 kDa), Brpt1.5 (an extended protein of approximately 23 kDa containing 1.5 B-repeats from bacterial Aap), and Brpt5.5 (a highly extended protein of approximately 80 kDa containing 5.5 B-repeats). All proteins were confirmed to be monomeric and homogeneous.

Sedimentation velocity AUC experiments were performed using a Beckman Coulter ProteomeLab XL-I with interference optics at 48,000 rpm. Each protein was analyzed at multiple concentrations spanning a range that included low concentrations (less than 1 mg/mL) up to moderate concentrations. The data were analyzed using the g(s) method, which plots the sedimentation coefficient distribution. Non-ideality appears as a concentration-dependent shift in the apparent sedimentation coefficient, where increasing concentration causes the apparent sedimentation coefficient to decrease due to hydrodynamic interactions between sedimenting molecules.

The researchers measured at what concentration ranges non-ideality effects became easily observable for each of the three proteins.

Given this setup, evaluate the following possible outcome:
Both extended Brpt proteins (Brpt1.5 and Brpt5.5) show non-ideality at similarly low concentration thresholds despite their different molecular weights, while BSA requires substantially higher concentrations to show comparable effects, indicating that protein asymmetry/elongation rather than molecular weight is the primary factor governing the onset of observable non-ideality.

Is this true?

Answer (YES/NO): NO